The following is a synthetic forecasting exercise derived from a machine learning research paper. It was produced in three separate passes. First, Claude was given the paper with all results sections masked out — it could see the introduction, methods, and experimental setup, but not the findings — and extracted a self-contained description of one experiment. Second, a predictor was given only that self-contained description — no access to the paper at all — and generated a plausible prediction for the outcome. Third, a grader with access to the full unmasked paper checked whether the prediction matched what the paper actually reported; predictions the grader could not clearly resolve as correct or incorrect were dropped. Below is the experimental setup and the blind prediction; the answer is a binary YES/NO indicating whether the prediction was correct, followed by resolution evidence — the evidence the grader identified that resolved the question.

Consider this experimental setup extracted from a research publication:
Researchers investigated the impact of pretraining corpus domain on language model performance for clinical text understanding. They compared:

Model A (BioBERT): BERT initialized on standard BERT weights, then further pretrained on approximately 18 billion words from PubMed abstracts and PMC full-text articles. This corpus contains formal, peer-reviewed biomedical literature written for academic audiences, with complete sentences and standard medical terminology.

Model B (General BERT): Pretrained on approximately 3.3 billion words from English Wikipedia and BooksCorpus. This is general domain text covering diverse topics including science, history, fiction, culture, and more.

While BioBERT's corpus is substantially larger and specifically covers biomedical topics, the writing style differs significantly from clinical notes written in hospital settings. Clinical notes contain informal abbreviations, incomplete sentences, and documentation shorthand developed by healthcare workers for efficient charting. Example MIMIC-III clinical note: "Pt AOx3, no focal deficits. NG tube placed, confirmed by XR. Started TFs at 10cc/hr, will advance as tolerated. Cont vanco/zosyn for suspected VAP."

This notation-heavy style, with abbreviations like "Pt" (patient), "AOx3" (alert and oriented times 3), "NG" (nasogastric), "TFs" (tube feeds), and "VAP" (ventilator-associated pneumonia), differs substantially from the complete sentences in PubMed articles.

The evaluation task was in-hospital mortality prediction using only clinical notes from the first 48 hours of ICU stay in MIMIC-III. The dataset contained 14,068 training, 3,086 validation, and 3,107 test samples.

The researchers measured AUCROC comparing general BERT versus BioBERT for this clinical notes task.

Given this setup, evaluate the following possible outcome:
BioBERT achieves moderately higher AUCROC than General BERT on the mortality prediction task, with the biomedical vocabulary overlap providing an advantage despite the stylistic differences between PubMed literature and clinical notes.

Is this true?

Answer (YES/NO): YES